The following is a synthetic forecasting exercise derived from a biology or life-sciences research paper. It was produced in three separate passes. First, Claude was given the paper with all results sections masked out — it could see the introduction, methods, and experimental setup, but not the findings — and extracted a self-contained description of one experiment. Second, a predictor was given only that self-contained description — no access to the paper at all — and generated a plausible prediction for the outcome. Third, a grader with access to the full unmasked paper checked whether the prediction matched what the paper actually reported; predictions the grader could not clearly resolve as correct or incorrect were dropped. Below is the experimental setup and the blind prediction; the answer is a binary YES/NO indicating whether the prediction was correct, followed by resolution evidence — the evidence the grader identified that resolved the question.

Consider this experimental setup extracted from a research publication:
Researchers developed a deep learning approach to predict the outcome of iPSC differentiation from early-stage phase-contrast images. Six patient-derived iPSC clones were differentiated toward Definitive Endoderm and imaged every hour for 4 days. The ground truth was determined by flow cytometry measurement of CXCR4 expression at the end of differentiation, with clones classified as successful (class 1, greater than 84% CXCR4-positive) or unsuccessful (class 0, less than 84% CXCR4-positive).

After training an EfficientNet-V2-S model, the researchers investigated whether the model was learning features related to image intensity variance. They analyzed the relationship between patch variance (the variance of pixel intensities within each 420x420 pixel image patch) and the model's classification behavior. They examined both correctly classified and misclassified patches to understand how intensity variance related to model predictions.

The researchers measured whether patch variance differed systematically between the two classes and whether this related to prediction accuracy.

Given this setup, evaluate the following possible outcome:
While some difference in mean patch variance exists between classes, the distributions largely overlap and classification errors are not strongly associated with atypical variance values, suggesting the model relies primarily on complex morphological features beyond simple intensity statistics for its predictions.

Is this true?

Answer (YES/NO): NO